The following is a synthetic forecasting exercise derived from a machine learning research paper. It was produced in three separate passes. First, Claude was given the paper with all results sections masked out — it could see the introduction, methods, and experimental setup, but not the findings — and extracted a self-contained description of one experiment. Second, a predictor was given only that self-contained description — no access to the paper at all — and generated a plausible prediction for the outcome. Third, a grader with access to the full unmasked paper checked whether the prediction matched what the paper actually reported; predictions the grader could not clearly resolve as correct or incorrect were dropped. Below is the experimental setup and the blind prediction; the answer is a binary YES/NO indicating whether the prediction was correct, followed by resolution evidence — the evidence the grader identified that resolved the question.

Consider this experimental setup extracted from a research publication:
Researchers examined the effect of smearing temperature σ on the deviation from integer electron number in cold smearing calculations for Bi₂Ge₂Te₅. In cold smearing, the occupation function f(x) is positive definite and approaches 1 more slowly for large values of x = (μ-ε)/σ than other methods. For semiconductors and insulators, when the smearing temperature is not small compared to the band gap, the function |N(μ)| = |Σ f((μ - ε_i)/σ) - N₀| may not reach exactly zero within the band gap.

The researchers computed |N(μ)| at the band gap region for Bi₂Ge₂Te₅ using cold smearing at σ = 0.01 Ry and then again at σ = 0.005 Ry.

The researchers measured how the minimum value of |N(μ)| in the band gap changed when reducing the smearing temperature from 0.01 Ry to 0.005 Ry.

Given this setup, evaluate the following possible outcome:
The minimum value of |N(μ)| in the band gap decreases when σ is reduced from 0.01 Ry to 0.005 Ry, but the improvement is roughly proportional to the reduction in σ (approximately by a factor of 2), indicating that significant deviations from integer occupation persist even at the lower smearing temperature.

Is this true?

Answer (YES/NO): NO